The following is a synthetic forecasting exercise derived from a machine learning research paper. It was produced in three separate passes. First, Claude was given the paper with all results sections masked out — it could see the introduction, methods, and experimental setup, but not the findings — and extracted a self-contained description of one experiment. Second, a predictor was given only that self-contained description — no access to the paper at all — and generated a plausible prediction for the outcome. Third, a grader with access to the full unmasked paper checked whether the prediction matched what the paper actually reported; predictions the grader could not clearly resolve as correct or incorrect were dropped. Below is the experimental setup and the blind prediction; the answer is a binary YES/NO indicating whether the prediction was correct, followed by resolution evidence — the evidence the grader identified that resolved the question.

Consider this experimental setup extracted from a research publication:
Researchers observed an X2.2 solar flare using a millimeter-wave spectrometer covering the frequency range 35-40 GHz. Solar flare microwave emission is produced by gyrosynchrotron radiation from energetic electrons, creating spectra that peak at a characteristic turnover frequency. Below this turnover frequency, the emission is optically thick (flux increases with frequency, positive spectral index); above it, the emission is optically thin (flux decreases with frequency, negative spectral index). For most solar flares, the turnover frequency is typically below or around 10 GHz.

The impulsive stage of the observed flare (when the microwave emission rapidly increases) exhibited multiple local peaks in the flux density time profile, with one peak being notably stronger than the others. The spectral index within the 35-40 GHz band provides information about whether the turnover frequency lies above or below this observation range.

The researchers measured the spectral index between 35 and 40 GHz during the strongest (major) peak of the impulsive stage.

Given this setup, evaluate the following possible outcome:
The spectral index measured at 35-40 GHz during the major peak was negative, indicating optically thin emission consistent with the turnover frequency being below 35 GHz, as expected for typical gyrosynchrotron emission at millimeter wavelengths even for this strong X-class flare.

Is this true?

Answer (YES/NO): NO